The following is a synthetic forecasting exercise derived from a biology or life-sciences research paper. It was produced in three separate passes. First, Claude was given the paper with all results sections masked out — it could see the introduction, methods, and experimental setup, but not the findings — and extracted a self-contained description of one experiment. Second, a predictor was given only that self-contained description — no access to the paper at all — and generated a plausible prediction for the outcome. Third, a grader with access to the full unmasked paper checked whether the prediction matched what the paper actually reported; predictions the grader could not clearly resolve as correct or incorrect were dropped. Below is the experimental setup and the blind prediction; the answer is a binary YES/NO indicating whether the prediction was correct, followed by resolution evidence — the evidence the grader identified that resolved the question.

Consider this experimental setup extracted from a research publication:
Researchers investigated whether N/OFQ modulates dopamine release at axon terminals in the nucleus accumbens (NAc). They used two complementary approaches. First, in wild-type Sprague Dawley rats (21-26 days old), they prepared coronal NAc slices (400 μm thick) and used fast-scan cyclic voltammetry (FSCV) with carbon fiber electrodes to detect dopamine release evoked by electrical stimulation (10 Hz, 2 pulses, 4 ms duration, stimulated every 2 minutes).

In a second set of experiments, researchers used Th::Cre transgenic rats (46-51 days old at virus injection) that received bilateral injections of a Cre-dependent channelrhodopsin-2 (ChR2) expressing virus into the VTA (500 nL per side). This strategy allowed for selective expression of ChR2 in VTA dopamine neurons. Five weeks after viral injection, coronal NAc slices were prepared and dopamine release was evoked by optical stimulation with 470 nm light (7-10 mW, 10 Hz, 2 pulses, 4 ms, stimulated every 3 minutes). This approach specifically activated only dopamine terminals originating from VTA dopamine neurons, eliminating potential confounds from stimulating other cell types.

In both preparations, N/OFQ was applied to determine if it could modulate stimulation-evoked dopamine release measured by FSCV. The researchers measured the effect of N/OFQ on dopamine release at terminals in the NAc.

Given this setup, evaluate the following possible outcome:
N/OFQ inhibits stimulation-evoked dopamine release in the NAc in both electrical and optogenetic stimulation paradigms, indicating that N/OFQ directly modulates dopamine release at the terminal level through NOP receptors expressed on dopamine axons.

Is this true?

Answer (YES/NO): NO